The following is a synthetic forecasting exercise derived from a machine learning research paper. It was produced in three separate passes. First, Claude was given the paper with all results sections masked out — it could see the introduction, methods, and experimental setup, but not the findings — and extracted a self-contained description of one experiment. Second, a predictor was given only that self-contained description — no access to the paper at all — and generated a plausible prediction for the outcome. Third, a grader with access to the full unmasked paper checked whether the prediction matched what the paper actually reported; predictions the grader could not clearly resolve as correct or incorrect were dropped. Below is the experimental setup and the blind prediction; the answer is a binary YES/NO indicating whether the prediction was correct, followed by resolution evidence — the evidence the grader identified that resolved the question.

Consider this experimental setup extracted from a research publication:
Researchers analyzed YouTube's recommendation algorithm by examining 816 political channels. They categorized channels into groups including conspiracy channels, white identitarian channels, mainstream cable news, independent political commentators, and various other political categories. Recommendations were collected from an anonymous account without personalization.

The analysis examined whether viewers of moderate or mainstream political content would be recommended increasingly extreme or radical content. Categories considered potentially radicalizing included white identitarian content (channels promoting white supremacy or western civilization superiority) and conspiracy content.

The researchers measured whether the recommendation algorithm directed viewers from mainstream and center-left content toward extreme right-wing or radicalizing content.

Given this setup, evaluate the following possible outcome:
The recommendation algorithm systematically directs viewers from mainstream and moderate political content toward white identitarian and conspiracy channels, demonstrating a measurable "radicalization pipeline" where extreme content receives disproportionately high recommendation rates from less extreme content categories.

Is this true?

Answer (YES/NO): NO